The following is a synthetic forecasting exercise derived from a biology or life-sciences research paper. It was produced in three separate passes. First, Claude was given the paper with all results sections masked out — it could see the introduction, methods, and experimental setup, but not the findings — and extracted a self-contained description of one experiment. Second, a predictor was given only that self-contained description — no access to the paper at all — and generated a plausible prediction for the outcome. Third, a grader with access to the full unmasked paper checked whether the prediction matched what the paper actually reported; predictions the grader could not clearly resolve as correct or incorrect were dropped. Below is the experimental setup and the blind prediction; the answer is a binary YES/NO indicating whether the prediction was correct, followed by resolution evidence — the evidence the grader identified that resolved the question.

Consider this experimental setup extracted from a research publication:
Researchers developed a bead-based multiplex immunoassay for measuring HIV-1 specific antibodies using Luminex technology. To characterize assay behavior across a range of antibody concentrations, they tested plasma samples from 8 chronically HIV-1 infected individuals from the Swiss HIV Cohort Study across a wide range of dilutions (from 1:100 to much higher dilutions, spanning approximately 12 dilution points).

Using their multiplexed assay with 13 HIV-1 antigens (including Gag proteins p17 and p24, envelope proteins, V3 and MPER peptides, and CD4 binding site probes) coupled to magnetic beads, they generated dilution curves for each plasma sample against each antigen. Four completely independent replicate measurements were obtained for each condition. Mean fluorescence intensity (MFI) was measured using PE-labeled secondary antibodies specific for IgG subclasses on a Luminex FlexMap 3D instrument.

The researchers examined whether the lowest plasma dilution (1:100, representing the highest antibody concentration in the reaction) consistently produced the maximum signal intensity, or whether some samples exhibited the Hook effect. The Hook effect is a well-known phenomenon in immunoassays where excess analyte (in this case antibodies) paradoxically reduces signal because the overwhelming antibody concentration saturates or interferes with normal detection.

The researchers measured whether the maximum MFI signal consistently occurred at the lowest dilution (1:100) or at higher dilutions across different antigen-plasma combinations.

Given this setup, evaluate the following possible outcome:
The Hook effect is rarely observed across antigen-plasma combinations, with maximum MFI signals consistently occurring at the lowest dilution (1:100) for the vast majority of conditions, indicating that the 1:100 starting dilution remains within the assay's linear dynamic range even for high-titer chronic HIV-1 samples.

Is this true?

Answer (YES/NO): NO